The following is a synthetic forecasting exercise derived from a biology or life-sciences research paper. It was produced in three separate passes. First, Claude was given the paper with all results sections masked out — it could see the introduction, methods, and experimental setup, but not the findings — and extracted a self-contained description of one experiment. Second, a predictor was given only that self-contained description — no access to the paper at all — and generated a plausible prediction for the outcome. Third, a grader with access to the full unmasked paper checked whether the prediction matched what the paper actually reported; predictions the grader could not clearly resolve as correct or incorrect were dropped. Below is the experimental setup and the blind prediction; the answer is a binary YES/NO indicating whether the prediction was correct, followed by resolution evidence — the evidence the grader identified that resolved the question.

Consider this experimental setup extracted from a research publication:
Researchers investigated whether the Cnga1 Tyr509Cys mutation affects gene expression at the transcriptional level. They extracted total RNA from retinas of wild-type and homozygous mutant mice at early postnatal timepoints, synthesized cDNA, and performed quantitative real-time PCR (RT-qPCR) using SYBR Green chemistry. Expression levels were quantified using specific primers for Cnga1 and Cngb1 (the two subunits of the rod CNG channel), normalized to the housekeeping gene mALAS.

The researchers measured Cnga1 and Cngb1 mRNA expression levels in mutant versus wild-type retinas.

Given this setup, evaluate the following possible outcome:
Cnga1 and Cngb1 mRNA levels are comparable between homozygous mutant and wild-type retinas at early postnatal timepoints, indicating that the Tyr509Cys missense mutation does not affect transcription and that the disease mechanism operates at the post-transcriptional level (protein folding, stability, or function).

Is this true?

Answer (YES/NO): NO